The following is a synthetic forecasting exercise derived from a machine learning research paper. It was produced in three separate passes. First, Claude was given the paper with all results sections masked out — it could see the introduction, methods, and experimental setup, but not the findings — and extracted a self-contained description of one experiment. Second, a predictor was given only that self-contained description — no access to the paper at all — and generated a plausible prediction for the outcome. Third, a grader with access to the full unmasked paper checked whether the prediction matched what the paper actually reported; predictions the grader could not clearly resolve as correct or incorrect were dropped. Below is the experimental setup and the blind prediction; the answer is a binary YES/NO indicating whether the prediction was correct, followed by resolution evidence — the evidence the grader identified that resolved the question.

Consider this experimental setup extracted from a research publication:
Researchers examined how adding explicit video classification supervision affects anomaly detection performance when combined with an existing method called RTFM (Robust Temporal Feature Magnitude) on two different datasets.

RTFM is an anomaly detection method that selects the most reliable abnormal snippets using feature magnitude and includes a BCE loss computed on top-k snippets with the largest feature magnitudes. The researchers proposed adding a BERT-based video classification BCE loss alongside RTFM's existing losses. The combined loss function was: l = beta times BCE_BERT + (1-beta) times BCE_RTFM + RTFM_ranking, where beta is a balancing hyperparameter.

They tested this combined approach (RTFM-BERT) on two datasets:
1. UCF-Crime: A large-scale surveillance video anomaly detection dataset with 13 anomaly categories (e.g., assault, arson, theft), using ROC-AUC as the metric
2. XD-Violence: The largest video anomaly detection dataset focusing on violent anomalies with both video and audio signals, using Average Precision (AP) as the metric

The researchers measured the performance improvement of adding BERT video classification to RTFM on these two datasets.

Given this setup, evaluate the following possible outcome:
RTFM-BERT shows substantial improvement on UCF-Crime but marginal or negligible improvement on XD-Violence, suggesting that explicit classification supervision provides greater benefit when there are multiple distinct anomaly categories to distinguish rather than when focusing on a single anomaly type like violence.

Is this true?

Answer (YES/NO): NO